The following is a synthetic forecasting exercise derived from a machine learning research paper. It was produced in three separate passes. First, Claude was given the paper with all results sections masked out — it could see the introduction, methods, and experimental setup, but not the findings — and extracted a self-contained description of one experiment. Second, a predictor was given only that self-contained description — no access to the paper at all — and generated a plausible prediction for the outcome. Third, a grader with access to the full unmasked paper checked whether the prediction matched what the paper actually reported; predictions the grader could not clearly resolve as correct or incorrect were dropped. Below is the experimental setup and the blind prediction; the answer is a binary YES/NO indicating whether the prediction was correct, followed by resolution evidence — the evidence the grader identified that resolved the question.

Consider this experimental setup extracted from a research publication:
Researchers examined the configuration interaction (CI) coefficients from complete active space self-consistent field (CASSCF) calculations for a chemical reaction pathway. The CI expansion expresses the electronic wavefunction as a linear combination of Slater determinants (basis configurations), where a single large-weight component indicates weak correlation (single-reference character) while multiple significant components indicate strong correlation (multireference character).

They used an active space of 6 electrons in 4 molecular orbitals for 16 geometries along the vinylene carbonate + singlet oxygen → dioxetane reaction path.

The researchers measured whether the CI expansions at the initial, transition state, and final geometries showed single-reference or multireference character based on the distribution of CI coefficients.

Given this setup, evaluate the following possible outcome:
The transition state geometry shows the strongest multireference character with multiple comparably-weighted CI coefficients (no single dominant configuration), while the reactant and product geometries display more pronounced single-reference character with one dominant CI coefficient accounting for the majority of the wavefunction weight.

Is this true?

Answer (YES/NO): NO